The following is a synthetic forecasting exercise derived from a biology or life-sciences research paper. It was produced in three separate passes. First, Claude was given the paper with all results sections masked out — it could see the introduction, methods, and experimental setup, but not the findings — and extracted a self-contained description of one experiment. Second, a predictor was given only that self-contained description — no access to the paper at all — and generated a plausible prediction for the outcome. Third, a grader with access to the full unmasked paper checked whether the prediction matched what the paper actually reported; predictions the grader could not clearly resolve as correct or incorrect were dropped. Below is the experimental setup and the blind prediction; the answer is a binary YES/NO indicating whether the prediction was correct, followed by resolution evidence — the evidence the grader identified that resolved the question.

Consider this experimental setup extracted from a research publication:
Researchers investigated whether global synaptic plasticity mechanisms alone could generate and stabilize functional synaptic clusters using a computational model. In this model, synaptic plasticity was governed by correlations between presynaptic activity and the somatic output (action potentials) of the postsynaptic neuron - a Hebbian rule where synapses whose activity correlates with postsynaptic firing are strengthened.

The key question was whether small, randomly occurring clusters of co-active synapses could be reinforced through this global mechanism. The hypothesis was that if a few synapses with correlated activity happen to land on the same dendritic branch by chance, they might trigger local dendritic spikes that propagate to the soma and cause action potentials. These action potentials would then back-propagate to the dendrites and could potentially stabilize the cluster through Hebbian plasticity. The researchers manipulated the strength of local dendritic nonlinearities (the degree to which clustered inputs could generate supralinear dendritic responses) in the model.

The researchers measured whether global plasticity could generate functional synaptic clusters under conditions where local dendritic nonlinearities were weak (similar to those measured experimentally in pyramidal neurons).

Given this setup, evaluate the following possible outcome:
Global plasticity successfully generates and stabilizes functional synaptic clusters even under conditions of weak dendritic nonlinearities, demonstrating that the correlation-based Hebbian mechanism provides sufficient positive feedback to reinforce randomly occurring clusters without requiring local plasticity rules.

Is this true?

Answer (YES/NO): NO